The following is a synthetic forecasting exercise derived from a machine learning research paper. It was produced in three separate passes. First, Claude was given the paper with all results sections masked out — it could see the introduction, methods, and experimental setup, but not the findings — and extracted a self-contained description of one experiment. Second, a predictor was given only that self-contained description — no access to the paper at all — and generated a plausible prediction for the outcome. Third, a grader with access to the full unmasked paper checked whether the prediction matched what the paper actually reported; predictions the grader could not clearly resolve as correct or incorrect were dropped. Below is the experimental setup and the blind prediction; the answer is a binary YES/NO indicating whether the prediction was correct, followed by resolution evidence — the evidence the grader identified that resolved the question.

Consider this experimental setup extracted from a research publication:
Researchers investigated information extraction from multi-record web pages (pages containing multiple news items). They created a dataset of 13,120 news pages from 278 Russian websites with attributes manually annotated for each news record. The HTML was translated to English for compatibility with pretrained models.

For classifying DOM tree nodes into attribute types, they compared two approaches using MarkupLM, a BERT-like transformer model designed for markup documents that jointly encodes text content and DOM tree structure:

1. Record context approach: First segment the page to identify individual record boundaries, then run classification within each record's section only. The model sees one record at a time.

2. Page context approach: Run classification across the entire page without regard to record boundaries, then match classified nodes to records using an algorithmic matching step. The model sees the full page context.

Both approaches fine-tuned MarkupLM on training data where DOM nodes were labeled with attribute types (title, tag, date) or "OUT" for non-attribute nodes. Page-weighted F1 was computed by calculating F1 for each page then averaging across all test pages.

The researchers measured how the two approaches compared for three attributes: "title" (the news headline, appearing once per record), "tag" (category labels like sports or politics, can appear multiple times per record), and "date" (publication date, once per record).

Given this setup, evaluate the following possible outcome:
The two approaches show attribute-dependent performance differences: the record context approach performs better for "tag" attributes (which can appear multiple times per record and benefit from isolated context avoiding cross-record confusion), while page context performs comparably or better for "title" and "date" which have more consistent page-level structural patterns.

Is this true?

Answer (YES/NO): NO